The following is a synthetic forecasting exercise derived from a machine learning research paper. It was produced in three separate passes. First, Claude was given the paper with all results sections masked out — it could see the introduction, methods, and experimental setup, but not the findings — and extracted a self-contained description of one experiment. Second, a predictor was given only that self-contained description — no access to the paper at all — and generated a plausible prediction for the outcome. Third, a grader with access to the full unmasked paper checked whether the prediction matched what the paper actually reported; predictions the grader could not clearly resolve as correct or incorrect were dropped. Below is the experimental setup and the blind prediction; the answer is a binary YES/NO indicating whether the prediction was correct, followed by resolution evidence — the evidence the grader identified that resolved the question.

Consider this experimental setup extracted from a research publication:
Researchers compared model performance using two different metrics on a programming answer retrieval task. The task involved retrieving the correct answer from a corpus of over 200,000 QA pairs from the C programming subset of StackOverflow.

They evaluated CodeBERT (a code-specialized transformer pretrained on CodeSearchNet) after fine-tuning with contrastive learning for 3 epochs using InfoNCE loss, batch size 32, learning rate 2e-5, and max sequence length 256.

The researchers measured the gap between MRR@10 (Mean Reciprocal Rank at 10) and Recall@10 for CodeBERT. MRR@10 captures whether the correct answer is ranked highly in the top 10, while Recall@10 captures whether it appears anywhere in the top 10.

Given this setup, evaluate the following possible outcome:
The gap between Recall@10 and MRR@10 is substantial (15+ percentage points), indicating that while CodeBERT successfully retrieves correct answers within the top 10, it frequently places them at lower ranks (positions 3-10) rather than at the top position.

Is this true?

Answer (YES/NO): NO